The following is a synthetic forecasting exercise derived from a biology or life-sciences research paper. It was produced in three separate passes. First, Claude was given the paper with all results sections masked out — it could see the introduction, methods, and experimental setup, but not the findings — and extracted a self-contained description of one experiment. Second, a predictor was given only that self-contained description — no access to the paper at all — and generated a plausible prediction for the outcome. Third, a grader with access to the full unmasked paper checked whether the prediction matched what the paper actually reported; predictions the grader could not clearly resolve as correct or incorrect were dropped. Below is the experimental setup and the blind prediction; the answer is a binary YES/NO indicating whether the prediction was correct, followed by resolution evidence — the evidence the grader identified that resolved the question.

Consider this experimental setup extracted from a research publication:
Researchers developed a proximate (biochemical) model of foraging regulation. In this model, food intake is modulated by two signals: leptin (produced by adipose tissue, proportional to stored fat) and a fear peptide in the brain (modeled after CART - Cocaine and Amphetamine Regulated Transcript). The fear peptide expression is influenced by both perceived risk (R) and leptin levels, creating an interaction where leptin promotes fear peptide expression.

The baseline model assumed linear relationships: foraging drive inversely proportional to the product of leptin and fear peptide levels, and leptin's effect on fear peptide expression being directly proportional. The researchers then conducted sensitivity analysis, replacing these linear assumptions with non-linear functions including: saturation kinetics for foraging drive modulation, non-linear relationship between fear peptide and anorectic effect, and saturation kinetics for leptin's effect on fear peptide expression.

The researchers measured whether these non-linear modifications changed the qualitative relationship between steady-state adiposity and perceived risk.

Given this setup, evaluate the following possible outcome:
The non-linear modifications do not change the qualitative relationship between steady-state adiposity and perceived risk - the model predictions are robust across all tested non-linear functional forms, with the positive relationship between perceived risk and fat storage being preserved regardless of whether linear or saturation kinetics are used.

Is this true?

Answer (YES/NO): NO